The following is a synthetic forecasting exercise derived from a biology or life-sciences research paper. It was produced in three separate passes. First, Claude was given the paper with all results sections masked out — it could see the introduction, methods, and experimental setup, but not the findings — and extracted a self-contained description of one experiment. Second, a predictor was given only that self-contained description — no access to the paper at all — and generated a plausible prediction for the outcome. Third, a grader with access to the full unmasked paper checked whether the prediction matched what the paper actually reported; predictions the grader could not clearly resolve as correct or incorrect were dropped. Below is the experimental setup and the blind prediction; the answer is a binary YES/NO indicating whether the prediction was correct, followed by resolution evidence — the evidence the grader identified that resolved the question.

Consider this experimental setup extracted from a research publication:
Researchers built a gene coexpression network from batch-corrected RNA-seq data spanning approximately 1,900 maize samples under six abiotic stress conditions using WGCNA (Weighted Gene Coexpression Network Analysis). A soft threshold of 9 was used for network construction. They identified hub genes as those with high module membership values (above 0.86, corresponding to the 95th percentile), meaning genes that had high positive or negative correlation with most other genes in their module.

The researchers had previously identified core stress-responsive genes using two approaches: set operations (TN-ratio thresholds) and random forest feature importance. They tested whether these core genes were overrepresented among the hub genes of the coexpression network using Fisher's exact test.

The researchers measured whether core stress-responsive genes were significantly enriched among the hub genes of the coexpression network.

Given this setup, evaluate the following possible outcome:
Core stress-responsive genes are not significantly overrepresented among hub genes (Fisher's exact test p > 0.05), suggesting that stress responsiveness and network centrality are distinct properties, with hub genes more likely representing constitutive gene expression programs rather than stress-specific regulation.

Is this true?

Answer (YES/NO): YES